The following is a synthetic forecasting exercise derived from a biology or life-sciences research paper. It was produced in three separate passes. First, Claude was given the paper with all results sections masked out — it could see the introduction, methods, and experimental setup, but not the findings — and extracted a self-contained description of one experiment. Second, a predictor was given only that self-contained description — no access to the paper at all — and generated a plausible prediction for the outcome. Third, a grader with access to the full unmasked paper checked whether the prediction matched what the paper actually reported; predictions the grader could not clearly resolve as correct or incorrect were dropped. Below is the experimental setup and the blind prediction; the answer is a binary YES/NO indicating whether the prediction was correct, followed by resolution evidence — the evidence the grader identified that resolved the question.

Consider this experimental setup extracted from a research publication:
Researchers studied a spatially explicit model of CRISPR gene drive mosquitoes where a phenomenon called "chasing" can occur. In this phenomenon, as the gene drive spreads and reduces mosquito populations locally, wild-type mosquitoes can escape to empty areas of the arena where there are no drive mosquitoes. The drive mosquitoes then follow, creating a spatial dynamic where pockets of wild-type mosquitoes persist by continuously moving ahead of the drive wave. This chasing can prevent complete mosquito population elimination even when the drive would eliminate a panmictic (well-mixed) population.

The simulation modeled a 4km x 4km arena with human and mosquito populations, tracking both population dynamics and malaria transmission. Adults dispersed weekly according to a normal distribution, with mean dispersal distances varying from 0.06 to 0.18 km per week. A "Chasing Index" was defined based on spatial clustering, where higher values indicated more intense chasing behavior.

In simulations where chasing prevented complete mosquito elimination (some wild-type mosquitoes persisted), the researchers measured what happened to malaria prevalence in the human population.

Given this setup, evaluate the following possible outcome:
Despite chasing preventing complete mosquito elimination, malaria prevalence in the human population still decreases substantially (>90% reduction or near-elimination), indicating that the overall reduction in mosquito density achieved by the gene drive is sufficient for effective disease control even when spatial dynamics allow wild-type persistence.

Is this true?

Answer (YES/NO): NO